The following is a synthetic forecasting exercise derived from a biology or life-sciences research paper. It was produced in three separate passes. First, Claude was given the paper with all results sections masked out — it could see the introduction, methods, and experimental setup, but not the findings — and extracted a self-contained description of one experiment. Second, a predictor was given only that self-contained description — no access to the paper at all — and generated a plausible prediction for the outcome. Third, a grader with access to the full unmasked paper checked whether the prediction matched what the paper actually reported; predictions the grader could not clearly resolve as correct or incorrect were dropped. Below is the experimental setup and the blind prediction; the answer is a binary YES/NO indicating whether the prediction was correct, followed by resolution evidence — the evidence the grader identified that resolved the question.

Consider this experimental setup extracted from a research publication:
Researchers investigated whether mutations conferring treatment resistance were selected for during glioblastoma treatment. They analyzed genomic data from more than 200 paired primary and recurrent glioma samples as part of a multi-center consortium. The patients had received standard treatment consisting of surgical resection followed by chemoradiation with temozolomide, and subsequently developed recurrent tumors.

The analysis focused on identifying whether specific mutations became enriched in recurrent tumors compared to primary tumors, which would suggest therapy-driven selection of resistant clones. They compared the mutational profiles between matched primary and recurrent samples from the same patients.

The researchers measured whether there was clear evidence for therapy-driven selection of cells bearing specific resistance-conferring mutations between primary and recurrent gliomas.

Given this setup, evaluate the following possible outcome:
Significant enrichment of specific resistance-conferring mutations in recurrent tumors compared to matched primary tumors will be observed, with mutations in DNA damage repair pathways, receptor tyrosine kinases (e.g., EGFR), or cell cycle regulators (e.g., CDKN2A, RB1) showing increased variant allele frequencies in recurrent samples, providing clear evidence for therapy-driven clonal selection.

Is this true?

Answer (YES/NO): NO